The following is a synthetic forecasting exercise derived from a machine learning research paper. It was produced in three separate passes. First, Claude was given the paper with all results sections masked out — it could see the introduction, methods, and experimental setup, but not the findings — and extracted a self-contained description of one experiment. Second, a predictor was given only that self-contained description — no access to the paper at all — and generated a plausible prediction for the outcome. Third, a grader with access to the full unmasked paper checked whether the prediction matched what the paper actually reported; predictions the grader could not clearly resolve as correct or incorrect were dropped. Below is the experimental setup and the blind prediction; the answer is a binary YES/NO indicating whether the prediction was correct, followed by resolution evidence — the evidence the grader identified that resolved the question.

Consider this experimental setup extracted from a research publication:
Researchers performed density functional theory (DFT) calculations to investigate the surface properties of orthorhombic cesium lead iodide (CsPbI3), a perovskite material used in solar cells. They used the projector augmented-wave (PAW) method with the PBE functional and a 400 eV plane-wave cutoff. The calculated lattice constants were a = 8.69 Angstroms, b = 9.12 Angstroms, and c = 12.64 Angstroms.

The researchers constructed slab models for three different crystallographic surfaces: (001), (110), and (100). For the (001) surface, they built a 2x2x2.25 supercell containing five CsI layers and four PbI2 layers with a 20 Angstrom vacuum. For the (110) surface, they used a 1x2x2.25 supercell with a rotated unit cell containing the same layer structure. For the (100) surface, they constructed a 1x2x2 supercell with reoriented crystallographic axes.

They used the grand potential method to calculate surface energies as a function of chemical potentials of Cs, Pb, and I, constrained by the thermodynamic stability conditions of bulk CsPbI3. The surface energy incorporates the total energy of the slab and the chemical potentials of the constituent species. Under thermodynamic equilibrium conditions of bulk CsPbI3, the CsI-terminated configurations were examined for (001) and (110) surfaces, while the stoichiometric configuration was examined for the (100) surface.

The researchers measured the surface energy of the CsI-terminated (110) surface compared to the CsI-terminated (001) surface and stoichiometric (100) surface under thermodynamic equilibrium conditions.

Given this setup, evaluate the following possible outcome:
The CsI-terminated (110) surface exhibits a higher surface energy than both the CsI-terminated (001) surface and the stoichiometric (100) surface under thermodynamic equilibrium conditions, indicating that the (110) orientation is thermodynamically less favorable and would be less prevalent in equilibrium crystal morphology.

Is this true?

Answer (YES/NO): NO